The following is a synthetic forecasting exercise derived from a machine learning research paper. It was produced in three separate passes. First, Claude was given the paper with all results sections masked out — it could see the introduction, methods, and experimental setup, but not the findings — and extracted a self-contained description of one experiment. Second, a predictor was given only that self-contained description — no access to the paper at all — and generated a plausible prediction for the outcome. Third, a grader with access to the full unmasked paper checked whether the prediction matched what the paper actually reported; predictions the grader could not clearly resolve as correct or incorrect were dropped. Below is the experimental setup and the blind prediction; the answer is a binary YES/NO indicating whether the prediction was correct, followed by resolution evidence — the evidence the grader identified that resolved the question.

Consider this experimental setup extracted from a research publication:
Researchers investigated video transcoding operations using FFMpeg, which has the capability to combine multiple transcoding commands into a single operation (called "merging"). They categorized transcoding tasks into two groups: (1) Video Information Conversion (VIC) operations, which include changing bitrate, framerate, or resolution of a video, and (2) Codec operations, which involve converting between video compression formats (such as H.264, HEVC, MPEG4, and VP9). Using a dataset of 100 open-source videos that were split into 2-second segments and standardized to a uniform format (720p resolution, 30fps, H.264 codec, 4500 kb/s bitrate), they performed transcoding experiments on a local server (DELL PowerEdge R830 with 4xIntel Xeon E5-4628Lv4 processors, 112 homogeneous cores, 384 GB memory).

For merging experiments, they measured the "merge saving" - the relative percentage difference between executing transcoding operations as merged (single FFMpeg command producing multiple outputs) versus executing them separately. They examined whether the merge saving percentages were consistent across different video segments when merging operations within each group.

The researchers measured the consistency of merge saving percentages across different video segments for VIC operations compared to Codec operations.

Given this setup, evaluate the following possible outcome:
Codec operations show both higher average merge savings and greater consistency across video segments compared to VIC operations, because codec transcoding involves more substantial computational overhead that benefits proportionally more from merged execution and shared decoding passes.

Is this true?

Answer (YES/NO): NO